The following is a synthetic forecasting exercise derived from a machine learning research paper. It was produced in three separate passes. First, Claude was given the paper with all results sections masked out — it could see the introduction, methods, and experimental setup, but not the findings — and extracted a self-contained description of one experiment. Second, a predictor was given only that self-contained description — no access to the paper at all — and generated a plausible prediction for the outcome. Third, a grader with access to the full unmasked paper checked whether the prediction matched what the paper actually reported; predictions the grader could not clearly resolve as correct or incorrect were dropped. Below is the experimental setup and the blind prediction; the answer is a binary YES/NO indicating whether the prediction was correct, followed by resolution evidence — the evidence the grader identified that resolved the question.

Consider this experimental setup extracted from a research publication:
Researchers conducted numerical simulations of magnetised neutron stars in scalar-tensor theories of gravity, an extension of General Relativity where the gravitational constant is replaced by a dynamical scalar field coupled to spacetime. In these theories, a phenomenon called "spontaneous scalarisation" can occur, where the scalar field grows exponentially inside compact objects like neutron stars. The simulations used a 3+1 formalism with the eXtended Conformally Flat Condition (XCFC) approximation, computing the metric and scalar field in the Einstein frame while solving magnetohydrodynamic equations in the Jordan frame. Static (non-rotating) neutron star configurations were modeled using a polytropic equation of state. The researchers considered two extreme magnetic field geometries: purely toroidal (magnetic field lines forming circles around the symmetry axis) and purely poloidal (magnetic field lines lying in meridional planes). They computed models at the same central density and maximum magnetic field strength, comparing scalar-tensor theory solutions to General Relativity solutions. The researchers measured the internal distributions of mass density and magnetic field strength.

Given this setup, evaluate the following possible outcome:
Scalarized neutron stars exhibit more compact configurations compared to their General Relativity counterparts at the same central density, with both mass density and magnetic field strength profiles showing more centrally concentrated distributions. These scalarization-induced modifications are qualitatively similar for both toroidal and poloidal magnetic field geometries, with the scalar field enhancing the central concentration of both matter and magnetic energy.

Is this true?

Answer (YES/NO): NO